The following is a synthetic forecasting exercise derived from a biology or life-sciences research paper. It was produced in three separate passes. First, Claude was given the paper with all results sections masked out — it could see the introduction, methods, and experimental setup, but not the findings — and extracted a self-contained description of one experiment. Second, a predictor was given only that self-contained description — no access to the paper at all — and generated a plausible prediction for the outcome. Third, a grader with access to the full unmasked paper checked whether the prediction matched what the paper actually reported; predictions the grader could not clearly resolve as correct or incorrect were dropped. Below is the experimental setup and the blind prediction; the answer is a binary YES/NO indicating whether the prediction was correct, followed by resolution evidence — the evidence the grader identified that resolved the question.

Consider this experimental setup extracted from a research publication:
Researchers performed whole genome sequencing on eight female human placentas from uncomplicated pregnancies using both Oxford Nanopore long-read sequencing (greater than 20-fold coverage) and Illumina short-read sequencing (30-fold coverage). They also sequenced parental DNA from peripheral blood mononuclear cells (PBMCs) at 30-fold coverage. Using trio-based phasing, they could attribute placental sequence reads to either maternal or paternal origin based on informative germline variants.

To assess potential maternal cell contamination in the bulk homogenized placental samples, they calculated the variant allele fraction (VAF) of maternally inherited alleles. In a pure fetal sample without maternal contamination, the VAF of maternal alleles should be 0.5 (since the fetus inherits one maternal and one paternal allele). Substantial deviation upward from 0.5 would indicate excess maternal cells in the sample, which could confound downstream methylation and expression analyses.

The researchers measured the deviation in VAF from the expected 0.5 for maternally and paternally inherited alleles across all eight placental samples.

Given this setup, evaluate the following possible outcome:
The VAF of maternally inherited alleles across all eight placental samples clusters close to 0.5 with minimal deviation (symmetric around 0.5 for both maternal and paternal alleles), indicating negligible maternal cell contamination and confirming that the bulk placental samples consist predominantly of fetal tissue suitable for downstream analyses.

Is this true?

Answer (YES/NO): YES